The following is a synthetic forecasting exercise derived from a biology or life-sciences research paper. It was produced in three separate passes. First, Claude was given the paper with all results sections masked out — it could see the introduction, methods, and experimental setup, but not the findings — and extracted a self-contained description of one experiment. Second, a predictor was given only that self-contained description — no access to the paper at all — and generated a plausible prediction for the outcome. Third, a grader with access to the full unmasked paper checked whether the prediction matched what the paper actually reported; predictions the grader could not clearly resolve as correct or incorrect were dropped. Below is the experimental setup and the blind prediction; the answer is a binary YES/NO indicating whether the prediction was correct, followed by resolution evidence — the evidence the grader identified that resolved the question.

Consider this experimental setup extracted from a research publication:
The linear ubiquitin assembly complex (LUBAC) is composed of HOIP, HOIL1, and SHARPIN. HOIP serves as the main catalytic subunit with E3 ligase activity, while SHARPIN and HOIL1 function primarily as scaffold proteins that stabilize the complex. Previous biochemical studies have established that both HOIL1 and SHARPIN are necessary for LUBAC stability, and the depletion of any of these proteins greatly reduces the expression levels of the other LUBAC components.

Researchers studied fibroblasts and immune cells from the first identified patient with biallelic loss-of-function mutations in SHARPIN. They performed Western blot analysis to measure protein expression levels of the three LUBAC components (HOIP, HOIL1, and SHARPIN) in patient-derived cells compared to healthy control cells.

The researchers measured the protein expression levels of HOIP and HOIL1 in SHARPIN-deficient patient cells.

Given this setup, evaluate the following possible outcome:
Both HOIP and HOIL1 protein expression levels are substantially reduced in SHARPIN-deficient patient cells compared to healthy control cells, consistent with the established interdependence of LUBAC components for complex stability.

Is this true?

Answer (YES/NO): YES